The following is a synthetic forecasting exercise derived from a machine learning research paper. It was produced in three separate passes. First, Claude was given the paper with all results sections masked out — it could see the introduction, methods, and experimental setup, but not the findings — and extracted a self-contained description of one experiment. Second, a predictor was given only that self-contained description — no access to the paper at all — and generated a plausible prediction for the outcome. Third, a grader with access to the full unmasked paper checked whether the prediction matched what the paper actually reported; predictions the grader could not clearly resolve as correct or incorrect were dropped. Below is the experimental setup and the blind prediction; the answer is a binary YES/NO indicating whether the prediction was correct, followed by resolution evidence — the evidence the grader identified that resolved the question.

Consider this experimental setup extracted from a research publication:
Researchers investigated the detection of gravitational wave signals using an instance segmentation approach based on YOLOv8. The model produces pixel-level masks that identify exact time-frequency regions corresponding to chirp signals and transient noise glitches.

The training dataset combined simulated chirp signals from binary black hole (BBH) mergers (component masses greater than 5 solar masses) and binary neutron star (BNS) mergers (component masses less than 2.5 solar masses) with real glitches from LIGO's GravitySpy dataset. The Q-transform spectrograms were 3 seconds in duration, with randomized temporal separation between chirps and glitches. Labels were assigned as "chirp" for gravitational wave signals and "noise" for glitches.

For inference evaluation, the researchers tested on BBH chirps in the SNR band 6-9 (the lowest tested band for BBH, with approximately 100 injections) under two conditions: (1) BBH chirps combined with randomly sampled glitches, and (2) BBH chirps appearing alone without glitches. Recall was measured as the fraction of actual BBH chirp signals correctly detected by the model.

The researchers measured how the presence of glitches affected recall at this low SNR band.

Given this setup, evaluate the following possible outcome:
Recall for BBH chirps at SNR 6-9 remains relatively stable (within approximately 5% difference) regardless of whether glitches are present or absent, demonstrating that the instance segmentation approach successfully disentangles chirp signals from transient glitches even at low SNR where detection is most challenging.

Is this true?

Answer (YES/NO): NO